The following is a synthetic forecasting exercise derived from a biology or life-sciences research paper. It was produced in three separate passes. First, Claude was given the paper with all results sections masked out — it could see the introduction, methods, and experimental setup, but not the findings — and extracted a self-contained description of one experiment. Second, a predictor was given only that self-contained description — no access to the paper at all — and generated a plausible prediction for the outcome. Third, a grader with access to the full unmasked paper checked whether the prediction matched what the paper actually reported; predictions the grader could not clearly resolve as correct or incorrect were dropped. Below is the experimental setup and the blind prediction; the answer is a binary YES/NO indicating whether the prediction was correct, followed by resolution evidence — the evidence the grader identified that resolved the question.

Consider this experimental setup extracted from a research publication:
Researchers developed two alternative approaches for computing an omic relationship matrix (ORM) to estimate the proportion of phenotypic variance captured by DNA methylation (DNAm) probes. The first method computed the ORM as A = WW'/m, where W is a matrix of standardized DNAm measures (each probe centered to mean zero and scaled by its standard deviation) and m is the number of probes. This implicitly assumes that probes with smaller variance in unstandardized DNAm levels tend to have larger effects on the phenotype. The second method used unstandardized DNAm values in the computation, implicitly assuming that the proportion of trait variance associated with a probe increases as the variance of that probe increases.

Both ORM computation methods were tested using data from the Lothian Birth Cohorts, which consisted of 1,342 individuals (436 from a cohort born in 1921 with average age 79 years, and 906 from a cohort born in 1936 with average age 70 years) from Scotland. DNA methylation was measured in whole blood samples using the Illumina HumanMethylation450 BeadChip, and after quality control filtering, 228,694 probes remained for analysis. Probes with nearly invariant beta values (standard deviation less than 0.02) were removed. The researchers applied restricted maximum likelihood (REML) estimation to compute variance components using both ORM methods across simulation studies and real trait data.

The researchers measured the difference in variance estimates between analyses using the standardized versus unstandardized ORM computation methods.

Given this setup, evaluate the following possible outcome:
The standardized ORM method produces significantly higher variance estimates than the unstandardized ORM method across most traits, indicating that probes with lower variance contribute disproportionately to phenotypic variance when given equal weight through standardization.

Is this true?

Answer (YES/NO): NO